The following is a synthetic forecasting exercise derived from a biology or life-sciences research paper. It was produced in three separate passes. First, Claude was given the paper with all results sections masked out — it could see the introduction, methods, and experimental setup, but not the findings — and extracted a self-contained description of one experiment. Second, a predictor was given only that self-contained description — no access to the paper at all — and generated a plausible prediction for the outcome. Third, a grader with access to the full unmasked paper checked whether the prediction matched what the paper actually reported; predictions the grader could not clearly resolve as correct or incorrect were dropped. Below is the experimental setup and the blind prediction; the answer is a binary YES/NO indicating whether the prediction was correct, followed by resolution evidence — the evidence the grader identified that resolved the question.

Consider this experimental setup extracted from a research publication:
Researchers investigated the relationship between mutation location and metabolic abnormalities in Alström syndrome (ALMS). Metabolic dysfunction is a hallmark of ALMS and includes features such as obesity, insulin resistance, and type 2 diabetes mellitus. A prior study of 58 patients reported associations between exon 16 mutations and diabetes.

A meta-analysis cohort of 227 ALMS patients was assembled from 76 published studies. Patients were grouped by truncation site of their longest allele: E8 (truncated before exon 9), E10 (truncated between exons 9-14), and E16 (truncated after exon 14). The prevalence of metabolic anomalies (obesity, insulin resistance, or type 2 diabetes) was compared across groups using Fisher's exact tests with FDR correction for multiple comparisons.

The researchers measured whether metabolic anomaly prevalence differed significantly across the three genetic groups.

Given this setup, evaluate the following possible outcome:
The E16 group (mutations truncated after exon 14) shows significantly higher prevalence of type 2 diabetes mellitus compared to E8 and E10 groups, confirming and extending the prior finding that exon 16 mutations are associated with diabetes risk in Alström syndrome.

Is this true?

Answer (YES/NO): NO